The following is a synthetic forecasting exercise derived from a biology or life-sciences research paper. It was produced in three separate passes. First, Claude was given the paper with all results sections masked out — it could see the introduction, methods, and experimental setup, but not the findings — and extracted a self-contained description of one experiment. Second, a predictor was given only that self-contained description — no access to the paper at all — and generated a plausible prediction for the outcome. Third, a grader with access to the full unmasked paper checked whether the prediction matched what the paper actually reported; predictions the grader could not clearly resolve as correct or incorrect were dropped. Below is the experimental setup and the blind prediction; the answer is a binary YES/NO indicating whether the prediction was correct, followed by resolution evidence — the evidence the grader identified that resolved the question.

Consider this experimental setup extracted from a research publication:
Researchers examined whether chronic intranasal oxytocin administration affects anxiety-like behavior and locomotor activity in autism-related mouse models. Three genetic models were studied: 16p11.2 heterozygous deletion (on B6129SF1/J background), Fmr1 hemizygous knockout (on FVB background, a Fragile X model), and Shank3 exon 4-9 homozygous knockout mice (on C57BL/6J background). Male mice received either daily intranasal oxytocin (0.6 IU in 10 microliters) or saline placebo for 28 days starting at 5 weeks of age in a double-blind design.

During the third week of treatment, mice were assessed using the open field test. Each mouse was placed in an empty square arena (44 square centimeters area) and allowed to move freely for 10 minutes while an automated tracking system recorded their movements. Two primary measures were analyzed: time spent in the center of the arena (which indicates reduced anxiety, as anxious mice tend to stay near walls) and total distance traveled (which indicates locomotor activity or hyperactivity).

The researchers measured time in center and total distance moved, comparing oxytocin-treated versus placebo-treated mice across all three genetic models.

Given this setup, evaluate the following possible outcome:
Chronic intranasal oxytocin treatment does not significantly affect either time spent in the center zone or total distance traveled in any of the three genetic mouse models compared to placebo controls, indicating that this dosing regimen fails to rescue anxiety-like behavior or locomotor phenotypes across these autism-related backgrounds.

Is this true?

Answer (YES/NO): YES